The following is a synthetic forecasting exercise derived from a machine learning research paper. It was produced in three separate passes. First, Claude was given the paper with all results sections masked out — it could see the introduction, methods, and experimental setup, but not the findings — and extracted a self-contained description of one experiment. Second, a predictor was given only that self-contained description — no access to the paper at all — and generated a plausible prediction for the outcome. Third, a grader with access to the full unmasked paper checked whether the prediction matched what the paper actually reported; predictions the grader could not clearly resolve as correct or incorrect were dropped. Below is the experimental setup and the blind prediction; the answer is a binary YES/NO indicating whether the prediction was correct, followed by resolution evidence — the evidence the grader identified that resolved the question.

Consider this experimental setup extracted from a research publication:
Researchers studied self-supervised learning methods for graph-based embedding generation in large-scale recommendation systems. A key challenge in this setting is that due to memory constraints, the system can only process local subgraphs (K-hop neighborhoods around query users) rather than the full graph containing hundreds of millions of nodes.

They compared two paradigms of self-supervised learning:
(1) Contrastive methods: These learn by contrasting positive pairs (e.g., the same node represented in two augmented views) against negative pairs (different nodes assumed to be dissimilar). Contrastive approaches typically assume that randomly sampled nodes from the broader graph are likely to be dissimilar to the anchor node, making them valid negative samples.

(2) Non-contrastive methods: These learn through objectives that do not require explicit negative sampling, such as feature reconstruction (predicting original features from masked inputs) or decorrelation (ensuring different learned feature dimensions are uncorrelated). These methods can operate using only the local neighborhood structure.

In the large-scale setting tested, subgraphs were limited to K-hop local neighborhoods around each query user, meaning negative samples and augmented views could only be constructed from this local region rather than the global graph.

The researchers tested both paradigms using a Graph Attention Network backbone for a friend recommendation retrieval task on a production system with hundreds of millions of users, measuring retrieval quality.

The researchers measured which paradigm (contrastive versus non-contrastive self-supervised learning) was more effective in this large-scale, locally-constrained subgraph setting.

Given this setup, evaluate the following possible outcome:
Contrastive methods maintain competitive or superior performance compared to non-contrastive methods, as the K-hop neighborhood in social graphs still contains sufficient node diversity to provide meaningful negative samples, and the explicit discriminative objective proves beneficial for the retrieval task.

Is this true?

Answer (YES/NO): NO